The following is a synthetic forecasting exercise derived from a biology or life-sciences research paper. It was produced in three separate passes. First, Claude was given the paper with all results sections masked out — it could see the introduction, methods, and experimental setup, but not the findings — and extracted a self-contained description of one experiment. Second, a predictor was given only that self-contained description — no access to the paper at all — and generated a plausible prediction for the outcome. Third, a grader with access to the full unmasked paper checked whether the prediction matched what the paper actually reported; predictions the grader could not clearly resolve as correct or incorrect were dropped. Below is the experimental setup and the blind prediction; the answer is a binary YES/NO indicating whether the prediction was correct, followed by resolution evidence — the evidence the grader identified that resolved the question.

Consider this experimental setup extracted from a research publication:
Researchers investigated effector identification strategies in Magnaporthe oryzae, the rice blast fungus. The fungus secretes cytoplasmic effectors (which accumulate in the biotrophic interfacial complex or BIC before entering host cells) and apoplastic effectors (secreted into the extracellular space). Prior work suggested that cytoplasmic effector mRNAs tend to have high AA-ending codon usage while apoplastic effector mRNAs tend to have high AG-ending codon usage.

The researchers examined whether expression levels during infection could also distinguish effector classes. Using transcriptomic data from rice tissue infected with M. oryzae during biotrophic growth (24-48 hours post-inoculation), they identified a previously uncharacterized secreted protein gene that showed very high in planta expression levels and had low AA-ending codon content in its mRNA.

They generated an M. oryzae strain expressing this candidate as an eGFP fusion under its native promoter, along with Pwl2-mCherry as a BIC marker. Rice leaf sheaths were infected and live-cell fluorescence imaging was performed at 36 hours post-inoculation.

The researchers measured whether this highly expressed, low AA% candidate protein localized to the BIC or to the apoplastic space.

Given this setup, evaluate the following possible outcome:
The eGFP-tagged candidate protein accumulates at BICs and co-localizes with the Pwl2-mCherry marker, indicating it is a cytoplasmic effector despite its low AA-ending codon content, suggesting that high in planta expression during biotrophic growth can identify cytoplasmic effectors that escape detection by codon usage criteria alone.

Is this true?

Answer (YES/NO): NO